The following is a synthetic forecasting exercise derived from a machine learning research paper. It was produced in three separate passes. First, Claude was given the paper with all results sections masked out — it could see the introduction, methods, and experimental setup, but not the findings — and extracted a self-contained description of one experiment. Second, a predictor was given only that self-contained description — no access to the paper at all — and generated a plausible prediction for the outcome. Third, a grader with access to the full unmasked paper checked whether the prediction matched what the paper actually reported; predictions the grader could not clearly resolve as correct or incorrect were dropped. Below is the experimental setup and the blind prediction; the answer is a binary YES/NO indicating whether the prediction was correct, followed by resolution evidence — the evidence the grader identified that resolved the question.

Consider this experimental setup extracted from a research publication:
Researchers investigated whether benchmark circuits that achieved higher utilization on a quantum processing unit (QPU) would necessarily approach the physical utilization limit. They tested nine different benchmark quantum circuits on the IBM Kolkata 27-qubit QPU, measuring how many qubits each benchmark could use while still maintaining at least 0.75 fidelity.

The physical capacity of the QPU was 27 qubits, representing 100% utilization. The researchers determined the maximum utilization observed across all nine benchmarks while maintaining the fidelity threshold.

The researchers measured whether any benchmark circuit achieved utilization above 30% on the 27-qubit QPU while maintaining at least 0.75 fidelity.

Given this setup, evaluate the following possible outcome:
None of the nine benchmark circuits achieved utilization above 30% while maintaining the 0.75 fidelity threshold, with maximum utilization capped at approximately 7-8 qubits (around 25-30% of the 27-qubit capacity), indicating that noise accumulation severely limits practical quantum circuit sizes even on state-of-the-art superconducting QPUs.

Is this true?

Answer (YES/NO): YES